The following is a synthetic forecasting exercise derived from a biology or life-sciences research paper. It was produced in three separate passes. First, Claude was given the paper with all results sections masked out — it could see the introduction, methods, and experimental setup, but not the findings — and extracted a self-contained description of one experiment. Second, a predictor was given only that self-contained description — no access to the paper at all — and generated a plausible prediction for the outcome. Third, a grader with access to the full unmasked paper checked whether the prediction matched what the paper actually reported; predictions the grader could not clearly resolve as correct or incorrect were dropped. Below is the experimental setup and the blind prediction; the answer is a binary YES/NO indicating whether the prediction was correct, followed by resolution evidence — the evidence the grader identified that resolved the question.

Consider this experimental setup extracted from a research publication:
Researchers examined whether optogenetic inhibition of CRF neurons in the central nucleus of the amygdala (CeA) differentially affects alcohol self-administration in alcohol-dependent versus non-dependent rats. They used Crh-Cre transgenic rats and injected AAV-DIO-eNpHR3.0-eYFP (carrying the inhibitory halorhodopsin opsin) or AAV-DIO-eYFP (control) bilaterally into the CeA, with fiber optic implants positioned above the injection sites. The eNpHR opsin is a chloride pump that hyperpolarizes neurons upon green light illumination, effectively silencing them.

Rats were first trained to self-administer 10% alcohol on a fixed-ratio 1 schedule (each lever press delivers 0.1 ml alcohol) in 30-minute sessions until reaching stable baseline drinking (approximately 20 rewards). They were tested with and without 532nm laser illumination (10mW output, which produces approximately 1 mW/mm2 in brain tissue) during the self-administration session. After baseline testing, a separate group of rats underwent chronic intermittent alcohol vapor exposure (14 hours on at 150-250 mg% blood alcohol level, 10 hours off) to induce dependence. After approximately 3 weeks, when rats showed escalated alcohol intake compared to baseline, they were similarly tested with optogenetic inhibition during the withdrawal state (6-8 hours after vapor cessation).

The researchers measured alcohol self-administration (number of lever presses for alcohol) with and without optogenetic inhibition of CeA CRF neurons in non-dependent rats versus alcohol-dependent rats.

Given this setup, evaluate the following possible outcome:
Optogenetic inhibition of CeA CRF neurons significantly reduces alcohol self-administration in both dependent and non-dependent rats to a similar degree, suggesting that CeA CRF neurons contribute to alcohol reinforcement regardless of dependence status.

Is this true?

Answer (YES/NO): NO